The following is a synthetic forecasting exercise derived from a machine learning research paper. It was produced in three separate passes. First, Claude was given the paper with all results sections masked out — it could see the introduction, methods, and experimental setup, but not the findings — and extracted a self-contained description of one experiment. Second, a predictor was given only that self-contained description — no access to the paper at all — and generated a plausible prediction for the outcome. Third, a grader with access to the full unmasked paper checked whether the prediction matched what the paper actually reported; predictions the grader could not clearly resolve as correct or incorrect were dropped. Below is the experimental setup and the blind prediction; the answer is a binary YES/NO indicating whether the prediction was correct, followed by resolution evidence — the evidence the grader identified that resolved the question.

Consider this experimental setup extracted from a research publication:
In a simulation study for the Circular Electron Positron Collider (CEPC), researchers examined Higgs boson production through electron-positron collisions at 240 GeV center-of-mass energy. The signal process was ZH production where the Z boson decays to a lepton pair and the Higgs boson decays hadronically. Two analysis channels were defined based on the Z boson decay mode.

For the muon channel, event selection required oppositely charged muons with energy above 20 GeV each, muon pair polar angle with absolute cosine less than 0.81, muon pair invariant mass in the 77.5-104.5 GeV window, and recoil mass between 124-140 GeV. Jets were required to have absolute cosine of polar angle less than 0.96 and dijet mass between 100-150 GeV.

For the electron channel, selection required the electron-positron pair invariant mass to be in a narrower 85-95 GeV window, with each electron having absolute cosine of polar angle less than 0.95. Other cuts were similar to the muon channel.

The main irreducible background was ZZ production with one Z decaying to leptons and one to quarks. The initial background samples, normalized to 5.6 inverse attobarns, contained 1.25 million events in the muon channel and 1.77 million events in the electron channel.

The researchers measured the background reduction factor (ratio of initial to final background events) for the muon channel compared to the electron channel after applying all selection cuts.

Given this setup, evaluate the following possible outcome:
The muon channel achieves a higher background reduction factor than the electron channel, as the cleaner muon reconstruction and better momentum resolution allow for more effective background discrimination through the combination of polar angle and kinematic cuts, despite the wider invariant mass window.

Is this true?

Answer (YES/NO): NO